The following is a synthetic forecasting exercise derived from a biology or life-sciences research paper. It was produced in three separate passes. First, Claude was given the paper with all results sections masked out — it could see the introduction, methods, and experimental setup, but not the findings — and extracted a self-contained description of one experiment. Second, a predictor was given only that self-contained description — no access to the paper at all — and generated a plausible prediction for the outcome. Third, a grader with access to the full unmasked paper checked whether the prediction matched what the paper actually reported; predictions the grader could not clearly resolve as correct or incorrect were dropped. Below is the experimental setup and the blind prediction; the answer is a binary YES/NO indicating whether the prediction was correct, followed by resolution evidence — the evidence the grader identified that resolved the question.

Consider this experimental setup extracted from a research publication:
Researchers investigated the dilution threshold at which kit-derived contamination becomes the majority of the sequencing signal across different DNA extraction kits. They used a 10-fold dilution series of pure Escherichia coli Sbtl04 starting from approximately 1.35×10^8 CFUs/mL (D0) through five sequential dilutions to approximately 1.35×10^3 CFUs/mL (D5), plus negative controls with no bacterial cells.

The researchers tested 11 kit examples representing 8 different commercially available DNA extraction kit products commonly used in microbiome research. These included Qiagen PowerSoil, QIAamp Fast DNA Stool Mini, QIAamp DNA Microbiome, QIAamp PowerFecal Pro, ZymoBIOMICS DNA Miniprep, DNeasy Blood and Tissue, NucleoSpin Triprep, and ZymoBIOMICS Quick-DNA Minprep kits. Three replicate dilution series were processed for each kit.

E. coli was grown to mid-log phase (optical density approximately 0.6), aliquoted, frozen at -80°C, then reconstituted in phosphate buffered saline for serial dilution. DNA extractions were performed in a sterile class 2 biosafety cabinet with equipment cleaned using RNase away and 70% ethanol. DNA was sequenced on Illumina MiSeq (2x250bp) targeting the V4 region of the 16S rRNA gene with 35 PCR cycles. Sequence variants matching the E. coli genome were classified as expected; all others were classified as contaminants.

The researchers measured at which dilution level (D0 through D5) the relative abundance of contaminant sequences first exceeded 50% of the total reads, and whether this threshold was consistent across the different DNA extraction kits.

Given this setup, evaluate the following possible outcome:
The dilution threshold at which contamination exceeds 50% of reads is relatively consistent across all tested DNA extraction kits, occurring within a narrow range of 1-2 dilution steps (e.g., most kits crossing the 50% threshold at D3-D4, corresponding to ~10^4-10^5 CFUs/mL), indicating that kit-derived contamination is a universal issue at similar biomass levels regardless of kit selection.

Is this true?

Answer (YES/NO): NO